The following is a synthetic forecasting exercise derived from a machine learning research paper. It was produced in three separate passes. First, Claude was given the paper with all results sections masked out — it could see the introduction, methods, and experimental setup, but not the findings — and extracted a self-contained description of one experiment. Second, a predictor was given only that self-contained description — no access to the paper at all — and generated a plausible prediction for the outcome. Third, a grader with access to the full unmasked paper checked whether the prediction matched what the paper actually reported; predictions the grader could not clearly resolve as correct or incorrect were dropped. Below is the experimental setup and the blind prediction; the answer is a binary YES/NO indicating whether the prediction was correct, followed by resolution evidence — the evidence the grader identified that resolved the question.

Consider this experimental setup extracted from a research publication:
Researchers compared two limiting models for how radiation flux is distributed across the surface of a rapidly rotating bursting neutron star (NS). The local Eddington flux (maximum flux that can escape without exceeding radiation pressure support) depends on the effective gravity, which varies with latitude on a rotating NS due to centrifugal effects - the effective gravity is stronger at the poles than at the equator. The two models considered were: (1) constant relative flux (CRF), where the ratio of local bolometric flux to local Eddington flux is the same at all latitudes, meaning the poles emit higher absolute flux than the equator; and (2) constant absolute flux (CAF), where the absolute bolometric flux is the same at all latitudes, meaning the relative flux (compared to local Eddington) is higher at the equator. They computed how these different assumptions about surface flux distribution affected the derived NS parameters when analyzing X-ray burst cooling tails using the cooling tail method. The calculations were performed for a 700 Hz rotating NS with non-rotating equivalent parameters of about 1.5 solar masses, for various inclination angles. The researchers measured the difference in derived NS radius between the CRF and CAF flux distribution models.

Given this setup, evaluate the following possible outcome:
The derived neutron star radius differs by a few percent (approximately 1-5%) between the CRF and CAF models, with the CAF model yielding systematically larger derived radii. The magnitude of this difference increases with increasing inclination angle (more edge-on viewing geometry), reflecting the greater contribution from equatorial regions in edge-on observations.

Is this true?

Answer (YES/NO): NO